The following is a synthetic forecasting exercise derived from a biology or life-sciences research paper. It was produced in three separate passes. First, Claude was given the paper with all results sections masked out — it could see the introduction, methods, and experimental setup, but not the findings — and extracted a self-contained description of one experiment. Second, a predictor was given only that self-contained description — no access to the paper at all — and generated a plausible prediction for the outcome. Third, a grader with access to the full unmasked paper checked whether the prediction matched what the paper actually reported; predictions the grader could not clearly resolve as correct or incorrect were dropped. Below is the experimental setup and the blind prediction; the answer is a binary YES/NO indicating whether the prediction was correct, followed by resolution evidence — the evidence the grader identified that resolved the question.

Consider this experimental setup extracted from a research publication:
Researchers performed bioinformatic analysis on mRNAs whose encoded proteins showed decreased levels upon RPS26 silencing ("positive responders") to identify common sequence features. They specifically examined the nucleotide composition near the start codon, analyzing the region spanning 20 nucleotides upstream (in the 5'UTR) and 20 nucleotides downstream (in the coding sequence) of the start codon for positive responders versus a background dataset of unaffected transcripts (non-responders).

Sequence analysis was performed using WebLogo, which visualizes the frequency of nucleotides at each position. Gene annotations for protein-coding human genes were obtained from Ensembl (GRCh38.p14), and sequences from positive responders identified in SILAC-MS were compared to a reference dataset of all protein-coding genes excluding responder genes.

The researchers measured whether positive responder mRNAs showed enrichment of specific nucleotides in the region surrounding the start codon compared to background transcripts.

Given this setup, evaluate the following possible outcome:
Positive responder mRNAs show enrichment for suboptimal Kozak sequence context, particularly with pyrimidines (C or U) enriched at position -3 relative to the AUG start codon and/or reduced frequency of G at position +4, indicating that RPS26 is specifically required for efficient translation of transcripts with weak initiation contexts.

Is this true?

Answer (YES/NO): NO